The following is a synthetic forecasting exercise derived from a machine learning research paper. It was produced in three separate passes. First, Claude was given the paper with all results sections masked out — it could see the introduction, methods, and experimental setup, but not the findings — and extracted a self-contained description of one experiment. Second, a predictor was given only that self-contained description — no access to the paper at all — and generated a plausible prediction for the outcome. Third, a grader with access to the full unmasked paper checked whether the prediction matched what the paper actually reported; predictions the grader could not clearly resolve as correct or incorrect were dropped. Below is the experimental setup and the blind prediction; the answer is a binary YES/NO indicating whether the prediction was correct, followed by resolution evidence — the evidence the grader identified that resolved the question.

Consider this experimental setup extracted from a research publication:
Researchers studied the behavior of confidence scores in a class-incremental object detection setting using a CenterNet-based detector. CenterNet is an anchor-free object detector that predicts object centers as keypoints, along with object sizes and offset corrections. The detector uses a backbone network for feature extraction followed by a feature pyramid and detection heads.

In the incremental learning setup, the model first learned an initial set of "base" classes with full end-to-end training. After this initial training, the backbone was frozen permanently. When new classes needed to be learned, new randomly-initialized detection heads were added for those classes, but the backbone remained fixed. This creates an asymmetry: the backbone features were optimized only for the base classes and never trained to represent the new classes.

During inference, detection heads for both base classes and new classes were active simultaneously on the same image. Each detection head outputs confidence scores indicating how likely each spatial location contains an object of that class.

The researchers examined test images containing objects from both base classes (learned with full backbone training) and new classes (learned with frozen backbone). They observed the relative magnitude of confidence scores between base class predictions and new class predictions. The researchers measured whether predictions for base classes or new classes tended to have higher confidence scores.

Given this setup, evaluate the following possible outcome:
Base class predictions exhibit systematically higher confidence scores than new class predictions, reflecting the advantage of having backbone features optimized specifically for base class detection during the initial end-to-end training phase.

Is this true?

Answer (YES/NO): YES